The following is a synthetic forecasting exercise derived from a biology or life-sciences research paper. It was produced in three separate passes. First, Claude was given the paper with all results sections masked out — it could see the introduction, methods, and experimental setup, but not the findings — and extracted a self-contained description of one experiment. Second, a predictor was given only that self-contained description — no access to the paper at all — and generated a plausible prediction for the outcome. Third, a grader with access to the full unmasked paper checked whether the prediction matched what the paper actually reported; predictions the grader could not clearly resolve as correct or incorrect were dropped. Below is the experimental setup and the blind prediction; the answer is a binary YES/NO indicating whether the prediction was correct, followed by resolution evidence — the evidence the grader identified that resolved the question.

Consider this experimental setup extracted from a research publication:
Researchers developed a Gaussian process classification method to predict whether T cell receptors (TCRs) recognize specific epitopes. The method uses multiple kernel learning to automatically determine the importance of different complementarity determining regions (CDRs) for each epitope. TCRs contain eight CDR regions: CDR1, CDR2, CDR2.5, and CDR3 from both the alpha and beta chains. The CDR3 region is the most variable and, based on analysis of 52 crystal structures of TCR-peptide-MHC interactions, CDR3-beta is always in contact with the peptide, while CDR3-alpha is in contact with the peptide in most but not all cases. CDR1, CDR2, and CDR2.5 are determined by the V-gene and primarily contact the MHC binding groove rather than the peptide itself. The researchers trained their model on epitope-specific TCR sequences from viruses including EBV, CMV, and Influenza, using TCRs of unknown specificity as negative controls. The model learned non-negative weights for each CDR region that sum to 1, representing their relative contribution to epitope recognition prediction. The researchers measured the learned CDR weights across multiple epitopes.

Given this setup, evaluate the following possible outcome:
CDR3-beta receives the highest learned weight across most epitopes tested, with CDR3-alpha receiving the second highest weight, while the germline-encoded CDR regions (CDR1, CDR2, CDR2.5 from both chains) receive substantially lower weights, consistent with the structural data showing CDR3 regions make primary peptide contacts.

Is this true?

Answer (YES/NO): NO